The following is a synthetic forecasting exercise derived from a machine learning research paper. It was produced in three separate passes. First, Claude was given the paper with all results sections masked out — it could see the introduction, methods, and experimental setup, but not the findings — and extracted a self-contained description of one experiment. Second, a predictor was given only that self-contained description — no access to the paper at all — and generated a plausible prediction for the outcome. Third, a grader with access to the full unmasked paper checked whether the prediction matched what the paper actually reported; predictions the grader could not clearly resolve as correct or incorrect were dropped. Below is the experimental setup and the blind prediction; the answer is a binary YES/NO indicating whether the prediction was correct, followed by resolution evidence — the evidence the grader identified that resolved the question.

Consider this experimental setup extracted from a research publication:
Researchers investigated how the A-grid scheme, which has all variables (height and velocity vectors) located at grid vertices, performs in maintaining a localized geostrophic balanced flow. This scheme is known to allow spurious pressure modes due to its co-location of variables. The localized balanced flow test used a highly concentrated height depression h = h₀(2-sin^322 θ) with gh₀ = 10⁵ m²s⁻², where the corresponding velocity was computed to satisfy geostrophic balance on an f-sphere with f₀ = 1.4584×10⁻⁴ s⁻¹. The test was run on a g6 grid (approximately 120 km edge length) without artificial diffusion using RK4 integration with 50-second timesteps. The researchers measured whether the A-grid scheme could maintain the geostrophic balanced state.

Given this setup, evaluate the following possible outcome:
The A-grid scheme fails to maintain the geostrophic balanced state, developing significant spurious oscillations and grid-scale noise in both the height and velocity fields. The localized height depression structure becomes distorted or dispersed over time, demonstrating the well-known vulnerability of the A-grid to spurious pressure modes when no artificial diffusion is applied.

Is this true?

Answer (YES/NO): YES